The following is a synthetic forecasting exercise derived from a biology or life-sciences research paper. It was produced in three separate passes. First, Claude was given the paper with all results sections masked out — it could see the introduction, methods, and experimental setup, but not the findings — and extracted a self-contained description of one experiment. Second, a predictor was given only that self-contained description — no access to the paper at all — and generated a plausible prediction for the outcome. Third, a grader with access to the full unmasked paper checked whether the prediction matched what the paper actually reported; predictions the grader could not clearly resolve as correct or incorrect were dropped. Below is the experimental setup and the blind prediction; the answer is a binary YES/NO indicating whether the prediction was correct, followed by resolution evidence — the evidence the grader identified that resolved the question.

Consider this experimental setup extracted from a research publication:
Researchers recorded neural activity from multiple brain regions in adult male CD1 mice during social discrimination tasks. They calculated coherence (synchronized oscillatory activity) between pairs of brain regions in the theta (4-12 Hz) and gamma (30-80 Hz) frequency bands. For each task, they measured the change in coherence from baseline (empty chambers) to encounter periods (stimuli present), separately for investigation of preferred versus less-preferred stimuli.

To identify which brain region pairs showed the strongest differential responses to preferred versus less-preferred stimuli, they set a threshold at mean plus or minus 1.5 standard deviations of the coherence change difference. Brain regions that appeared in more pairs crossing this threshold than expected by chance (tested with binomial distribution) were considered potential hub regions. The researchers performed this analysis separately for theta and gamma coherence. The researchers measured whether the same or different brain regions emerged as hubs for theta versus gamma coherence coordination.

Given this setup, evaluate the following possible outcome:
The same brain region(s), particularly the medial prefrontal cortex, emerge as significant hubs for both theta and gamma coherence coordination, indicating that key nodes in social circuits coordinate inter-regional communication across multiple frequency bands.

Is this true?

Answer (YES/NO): NO